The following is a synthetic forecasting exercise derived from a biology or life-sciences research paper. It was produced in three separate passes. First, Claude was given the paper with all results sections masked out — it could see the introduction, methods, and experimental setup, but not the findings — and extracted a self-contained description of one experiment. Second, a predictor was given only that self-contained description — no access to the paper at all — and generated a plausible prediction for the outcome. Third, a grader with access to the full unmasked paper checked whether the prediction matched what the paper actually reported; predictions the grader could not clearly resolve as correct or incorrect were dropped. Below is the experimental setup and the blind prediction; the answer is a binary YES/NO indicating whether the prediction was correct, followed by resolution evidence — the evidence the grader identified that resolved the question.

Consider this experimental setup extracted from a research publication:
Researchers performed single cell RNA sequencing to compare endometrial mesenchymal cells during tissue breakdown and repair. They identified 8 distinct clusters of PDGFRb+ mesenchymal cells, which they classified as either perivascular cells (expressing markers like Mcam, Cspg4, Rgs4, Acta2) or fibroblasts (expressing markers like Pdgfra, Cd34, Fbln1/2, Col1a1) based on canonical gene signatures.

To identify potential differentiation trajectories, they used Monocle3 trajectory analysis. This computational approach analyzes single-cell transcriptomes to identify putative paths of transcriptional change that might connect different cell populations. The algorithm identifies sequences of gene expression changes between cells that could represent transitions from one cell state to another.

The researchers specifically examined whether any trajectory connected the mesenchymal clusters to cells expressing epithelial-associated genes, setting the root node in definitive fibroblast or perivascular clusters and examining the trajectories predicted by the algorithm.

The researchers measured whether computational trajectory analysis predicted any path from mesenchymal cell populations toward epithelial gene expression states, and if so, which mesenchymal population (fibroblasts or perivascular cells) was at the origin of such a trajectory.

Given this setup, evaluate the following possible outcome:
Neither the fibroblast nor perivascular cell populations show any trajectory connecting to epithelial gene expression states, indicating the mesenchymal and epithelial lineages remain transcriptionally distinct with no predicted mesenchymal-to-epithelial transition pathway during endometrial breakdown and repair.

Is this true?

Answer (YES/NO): NO